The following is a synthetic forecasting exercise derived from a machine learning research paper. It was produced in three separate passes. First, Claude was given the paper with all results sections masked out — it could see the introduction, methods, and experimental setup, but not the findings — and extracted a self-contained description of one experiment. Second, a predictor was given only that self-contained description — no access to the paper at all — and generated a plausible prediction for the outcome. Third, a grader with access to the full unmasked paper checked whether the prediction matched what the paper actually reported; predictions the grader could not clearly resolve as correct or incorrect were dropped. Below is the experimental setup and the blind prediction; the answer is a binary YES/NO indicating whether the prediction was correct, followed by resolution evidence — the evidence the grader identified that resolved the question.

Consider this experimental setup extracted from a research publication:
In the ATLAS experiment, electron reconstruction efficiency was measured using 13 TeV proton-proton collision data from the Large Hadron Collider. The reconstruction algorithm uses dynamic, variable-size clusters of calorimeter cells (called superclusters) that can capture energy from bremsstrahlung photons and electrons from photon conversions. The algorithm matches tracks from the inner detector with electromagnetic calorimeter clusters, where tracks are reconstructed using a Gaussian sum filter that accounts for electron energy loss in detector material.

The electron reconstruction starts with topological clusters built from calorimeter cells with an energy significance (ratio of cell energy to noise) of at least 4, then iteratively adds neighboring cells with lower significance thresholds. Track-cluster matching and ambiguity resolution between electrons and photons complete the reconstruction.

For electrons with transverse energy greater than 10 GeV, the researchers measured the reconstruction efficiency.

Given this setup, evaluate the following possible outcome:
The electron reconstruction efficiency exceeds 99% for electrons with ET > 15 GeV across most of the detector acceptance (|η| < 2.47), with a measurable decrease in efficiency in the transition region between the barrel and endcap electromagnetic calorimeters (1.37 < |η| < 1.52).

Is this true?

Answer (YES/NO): NO